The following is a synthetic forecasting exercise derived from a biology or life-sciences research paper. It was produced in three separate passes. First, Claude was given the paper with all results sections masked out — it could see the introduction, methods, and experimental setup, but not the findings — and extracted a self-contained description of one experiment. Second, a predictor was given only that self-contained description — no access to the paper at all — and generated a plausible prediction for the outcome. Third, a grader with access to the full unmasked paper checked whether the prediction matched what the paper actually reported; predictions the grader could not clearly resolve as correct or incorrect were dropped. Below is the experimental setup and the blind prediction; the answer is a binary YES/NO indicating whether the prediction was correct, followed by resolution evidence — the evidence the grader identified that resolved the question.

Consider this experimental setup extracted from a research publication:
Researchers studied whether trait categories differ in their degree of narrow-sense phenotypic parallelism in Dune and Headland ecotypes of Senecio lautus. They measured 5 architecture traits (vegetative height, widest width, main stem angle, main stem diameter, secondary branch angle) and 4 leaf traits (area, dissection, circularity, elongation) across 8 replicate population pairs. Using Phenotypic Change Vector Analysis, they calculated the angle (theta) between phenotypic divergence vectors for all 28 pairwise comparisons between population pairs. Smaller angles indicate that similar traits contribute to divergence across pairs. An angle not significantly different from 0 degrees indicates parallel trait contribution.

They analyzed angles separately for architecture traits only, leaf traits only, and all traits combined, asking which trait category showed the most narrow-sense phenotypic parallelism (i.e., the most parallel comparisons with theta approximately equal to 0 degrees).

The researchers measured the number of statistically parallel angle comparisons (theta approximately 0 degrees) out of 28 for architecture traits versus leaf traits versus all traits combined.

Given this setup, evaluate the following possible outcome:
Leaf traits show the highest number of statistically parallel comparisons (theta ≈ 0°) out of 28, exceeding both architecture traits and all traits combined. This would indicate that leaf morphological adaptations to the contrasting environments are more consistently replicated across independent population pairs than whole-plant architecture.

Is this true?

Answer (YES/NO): NO